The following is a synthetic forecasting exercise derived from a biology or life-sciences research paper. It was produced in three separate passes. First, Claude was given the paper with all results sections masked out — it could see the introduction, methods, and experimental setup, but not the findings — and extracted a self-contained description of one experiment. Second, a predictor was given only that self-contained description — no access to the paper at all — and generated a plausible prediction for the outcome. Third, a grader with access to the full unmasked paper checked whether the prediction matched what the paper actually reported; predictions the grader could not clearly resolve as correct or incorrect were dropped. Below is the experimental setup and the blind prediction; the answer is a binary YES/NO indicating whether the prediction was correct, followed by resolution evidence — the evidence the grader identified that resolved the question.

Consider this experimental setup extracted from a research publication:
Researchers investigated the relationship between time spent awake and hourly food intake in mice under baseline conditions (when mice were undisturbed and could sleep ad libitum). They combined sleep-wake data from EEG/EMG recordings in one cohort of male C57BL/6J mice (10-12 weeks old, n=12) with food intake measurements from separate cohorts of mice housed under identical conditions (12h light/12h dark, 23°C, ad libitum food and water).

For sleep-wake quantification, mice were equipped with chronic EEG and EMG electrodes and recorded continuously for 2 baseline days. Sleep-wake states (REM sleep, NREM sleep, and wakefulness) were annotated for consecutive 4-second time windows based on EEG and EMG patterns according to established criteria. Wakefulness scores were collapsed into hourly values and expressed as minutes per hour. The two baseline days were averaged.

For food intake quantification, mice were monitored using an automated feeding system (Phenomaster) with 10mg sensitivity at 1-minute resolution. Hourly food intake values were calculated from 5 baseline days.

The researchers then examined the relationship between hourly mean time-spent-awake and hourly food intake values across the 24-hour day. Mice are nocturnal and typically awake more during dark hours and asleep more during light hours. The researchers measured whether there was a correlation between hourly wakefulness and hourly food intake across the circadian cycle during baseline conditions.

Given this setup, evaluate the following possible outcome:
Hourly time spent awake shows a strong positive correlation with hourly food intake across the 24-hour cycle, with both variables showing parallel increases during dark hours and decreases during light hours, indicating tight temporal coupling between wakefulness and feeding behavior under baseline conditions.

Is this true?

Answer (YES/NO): YES